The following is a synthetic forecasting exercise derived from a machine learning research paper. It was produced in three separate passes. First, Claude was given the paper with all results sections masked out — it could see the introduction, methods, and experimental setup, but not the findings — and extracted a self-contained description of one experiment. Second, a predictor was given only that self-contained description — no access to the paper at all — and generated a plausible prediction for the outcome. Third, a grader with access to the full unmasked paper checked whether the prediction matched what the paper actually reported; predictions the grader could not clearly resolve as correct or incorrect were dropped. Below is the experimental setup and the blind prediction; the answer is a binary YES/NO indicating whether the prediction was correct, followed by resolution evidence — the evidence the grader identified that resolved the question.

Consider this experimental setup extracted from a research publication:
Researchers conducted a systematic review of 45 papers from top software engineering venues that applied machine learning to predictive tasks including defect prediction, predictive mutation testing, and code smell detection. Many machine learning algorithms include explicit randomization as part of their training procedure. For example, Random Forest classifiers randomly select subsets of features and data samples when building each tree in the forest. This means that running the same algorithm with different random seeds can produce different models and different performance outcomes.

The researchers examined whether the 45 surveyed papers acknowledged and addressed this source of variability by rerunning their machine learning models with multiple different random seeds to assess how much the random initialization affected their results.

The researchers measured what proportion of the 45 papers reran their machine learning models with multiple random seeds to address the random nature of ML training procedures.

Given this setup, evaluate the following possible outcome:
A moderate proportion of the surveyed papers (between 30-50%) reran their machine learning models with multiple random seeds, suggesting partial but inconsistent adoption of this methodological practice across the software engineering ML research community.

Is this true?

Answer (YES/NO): NO